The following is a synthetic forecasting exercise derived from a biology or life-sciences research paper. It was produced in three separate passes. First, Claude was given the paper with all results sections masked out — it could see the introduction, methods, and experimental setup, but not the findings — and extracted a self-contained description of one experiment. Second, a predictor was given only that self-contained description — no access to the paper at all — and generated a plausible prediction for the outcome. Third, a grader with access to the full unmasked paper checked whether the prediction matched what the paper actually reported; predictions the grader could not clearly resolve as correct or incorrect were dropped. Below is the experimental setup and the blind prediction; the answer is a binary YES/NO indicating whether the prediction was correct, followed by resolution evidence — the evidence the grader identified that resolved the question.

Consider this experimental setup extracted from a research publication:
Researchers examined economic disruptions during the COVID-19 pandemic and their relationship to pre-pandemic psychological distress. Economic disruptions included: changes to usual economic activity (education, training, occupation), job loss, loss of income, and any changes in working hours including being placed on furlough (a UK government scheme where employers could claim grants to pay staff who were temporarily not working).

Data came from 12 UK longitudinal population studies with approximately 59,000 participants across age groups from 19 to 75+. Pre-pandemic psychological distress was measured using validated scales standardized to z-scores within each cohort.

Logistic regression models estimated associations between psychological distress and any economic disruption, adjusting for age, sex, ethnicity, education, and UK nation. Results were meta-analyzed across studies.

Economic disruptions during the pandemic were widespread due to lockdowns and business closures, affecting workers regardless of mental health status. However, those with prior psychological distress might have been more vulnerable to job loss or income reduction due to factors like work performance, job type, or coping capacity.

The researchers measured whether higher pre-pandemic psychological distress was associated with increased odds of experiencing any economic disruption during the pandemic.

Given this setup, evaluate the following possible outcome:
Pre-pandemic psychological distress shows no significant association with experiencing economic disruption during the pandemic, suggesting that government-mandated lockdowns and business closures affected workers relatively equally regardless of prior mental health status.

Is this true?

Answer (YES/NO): NO